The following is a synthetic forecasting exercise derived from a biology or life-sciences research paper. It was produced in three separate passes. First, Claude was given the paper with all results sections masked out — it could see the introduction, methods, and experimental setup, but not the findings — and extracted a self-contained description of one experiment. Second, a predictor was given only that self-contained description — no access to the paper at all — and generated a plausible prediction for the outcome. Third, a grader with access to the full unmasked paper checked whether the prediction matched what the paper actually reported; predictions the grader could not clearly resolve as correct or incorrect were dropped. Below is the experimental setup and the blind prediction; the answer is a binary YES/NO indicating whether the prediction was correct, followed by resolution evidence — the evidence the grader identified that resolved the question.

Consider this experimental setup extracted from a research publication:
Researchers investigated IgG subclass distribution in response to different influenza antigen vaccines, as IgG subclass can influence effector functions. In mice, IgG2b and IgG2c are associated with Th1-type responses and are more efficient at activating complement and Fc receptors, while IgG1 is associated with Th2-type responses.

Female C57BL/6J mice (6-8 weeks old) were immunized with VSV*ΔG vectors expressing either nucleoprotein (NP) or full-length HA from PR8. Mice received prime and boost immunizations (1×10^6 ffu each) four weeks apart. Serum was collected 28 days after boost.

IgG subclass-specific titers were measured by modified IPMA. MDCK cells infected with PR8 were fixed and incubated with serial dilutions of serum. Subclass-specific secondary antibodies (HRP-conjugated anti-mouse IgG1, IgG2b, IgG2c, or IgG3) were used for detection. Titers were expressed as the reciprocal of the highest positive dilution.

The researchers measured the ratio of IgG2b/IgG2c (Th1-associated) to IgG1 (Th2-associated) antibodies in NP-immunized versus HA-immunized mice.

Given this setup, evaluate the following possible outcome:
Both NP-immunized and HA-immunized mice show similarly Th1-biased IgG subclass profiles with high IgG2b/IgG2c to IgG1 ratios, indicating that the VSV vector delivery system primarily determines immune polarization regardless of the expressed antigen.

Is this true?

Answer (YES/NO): NO